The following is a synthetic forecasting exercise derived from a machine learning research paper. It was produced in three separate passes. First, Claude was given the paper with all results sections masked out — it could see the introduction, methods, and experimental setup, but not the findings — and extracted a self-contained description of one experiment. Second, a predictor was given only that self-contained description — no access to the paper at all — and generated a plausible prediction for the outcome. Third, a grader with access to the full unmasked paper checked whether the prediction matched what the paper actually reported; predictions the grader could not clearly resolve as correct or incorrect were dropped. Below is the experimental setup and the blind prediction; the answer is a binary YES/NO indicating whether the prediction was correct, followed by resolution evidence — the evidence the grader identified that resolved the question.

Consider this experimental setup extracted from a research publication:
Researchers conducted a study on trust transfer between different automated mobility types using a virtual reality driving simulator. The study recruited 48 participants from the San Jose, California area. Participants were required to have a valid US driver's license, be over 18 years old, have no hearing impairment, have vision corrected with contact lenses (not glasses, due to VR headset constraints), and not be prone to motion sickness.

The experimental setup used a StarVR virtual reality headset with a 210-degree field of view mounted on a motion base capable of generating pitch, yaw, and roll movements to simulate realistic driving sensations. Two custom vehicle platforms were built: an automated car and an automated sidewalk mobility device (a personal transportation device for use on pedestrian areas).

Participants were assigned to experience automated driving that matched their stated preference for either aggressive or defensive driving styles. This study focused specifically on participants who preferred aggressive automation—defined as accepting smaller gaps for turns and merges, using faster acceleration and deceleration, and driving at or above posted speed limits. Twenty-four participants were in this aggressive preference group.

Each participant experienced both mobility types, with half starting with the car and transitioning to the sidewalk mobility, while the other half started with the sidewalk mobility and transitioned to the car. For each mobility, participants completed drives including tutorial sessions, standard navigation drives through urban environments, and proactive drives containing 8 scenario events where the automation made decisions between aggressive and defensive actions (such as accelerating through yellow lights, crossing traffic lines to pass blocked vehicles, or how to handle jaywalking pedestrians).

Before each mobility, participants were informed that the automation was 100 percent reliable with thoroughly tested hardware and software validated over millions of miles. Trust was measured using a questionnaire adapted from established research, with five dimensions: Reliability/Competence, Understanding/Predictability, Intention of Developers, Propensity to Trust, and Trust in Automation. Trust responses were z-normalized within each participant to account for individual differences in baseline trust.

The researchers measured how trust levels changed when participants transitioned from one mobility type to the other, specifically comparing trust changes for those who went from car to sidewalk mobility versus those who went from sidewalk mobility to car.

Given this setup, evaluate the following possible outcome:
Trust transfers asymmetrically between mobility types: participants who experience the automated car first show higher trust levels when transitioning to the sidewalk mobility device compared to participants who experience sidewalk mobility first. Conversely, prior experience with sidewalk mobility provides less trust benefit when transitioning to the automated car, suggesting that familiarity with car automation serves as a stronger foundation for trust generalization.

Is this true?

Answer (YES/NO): YES